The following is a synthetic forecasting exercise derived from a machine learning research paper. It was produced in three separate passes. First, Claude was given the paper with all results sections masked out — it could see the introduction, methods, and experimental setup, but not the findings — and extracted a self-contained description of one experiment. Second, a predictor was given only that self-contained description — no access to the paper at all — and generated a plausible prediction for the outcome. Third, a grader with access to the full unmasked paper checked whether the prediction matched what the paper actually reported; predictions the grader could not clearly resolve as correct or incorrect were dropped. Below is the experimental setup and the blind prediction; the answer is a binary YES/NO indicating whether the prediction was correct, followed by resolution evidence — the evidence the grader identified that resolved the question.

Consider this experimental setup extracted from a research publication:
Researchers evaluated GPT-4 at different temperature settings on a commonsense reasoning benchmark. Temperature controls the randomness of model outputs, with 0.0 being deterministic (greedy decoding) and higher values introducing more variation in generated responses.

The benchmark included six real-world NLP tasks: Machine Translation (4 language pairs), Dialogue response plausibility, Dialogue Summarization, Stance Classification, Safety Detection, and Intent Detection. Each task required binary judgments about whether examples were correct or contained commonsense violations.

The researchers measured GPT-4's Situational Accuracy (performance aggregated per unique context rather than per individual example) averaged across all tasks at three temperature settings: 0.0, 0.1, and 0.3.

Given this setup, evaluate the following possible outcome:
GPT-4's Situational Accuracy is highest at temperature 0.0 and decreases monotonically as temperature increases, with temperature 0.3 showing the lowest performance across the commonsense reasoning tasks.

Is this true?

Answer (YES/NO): NO